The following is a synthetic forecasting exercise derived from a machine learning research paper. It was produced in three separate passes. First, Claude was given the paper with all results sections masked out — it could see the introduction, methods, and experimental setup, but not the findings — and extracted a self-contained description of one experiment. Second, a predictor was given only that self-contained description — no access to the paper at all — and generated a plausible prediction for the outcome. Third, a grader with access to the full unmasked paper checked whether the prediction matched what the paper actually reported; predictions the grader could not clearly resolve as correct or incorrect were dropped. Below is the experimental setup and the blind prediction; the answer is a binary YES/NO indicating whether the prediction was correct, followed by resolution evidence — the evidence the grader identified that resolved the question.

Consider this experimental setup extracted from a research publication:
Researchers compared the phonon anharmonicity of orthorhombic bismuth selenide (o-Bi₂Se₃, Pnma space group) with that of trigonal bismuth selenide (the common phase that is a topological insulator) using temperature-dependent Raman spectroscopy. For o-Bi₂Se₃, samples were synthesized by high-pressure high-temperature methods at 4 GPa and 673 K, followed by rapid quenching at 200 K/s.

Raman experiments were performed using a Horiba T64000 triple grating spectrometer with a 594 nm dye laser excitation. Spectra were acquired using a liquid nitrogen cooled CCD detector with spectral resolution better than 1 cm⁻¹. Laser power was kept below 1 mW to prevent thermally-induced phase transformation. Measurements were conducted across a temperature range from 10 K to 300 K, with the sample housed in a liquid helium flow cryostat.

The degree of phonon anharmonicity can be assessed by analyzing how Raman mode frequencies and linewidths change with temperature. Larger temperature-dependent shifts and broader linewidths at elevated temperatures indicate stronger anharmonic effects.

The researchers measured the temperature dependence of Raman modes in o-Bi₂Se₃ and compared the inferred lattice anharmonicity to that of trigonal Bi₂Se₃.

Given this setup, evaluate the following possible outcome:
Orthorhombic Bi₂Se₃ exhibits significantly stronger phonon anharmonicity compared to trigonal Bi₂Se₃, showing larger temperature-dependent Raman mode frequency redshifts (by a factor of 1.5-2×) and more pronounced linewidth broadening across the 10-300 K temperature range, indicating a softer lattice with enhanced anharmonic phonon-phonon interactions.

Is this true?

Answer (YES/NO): NO